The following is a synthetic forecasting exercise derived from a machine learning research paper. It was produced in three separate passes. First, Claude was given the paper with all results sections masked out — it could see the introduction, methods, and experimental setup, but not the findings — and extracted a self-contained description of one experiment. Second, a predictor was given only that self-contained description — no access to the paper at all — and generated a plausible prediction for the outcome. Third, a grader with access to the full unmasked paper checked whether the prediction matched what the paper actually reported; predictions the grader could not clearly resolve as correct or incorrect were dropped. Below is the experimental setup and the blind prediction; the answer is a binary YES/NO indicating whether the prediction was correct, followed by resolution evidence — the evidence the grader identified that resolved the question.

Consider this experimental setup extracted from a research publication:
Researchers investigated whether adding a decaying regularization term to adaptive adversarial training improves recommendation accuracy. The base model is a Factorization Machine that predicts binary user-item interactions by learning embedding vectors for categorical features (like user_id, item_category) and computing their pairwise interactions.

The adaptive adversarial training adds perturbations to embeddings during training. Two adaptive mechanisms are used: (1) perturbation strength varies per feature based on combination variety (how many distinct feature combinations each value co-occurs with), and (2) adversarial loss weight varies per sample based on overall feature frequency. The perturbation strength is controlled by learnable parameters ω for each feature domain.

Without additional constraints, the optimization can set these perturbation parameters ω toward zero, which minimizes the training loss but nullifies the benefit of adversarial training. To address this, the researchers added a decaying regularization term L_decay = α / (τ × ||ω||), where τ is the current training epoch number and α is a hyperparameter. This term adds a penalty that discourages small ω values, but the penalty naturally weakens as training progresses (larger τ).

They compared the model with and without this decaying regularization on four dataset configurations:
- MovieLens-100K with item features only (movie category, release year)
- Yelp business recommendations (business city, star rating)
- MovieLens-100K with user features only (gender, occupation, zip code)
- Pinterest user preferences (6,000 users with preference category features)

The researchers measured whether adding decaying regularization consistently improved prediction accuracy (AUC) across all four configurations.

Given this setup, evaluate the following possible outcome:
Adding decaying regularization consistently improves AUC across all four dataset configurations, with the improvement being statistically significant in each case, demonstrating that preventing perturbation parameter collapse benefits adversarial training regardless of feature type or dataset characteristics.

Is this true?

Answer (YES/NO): NO